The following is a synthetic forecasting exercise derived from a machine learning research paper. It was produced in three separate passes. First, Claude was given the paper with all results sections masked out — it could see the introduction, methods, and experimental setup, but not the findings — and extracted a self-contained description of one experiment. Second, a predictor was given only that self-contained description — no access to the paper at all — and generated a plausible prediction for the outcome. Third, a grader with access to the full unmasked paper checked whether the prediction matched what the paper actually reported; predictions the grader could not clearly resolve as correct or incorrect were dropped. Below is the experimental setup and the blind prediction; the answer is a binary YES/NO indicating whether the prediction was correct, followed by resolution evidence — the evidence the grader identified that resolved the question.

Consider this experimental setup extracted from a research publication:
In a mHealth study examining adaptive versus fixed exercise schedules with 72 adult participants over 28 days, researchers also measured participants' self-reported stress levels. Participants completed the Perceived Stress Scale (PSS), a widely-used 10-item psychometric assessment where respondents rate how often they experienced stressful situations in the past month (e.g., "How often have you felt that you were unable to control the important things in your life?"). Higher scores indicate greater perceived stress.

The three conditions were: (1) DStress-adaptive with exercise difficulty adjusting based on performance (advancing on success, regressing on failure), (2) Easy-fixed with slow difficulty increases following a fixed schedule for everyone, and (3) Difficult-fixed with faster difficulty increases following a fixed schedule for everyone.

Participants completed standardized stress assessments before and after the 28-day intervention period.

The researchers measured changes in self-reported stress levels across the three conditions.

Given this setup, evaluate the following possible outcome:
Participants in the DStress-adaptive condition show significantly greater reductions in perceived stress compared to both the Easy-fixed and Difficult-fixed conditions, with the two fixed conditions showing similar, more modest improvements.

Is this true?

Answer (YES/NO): NO